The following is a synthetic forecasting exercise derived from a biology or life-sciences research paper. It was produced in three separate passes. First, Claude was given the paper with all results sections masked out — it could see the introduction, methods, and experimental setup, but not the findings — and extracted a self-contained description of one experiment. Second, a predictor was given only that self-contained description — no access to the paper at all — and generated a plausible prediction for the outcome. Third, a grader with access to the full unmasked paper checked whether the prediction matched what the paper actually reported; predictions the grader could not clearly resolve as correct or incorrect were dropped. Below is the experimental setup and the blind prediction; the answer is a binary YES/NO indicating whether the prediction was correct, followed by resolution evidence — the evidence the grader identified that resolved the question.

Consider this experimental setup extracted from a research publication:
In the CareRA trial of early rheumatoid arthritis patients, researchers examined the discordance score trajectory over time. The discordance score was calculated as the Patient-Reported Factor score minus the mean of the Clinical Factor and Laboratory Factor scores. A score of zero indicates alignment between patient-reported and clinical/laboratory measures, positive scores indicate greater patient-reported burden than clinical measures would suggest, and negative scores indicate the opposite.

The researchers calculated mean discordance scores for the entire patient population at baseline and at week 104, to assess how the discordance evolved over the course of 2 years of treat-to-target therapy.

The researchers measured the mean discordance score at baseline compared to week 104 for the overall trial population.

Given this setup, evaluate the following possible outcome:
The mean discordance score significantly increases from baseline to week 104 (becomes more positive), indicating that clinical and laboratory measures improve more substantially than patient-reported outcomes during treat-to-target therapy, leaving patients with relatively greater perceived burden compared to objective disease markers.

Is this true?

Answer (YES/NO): NO